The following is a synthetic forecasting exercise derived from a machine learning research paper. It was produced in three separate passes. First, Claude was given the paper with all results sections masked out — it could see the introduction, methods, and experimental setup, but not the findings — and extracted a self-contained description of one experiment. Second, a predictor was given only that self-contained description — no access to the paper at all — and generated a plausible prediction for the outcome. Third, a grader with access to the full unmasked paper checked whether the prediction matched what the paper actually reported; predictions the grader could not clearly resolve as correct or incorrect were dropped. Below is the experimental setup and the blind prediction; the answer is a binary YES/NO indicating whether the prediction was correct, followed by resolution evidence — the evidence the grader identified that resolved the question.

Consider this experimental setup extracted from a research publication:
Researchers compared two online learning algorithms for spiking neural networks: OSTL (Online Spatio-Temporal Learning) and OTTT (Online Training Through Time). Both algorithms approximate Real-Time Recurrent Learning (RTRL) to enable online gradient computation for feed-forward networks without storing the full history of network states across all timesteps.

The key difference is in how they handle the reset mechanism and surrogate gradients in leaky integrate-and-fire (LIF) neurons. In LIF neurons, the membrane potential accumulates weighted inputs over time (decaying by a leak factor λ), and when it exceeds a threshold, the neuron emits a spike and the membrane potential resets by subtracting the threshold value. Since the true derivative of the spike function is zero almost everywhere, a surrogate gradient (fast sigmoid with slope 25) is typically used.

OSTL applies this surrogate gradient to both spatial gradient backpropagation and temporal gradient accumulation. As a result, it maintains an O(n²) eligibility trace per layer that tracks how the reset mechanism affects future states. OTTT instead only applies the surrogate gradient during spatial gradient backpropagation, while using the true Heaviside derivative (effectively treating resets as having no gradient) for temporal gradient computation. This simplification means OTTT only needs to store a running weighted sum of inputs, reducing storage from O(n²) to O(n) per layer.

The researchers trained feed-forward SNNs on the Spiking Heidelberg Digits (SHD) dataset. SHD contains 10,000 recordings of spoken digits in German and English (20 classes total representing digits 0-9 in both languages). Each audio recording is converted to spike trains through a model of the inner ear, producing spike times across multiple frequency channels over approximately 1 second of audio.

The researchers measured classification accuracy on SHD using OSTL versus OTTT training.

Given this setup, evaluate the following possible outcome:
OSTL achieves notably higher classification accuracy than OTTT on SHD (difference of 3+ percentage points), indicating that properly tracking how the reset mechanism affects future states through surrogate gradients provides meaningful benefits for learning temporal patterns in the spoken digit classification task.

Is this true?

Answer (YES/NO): NO